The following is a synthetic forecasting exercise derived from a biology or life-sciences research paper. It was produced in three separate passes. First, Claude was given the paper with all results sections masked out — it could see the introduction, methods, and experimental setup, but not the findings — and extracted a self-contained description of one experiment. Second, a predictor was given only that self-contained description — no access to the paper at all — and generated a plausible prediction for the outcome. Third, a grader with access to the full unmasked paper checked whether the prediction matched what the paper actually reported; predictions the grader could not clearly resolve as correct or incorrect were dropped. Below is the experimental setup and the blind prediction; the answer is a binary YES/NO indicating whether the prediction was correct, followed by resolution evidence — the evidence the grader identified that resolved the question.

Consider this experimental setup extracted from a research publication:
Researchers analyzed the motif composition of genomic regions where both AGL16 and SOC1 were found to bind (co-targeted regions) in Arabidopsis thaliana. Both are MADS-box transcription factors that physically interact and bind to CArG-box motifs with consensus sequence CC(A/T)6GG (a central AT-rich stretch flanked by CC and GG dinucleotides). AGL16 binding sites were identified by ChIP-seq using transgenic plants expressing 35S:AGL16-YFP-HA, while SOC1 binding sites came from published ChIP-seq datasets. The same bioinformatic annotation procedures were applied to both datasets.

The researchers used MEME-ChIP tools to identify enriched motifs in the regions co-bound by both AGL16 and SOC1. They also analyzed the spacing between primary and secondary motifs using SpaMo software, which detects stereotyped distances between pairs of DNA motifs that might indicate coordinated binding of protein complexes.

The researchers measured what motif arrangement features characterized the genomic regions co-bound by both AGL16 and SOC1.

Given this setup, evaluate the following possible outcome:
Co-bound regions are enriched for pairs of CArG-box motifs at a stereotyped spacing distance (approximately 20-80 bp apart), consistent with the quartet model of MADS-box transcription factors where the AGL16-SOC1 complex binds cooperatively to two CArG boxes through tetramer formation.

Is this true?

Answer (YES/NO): YES